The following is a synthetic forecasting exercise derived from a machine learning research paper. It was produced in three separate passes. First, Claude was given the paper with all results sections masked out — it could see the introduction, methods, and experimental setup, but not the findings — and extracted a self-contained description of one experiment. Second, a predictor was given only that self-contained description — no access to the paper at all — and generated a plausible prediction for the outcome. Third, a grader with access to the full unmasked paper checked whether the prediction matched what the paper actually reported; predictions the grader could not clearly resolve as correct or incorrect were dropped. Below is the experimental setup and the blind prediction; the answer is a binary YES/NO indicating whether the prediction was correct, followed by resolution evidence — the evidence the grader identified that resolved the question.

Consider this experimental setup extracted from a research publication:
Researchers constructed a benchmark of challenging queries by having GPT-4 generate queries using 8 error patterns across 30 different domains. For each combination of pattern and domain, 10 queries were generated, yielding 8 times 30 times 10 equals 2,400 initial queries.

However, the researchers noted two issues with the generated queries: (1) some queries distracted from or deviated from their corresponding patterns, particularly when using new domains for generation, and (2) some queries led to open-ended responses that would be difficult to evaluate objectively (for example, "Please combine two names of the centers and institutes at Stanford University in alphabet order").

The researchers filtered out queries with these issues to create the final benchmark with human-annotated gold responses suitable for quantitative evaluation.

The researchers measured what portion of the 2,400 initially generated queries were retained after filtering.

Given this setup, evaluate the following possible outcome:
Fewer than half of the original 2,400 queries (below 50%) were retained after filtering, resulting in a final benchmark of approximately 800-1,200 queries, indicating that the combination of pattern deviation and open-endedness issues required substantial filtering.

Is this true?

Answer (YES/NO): NO